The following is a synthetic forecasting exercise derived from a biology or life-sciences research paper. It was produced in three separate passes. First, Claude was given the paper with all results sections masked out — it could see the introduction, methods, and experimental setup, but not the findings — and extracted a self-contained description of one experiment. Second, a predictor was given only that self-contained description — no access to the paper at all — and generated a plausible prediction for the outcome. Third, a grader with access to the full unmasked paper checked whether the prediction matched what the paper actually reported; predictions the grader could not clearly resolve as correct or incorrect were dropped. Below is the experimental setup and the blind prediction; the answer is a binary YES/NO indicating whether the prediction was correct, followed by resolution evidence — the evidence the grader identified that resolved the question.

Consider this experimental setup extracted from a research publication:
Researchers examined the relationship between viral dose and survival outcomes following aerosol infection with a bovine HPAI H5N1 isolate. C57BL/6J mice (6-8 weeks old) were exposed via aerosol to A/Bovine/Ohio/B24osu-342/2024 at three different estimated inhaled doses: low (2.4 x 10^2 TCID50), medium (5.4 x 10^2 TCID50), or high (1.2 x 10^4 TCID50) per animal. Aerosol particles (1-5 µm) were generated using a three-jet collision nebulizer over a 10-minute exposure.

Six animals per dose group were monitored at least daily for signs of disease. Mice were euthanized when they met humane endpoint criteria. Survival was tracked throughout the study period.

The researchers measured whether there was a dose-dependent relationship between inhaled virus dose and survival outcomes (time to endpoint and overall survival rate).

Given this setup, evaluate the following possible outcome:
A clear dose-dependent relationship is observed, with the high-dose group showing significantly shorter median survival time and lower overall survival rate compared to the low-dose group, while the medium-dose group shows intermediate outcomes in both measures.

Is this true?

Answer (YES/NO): NO